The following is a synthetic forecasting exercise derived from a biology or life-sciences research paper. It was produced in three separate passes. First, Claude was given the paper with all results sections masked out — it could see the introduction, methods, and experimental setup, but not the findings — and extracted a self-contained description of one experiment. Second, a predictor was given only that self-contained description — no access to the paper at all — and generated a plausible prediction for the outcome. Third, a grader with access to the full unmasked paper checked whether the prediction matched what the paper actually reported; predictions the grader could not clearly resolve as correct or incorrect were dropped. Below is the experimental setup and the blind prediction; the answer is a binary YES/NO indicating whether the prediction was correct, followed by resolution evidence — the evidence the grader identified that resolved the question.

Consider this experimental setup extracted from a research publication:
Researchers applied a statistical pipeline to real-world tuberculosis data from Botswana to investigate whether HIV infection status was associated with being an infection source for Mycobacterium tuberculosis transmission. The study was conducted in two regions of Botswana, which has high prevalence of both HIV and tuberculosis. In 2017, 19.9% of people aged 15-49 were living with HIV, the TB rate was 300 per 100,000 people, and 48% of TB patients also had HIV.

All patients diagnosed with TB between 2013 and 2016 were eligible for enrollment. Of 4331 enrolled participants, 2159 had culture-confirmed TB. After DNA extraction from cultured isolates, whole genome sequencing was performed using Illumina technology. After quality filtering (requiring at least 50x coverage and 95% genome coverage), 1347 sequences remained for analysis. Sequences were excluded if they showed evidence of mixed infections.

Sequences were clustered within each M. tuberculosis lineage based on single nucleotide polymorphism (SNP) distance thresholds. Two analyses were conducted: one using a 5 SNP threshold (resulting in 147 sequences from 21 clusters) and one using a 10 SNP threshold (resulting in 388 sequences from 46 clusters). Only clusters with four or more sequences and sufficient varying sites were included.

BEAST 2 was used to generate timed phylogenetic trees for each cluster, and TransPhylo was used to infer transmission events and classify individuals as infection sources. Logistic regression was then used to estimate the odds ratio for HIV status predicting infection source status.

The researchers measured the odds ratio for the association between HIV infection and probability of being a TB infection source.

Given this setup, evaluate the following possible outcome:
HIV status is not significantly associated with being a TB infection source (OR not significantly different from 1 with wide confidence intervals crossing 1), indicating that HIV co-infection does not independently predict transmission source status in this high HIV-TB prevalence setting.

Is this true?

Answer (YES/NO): YES